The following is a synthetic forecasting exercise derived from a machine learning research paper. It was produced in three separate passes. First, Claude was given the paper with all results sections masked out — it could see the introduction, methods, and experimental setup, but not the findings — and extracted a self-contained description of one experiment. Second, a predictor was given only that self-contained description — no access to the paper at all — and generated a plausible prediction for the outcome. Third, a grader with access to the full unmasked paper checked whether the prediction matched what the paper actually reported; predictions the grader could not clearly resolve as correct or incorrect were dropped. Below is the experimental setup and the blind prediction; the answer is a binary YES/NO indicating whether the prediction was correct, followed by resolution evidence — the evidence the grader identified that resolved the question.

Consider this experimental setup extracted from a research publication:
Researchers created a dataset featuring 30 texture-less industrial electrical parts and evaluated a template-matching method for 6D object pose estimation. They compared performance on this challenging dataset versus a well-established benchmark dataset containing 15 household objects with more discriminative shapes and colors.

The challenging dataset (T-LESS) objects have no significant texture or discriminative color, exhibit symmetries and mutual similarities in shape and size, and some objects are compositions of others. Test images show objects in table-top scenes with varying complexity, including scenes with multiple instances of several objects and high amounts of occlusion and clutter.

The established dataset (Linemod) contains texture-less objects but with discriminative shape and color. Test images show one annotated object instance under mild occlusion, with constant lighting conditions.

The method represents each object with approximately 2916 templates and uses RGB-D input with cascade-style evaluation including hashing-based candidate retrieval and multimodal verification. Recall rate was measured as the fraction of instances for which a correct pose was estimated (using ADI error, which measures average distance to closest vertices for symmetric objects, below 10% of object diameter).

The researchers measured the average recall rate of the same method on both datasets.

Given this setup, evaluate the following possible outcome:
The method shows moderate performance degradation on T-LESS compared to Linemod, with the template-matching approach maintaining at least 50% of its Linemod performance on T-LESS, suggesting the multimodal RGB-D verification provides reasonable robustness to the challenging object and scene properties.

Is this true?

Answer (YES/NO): YES